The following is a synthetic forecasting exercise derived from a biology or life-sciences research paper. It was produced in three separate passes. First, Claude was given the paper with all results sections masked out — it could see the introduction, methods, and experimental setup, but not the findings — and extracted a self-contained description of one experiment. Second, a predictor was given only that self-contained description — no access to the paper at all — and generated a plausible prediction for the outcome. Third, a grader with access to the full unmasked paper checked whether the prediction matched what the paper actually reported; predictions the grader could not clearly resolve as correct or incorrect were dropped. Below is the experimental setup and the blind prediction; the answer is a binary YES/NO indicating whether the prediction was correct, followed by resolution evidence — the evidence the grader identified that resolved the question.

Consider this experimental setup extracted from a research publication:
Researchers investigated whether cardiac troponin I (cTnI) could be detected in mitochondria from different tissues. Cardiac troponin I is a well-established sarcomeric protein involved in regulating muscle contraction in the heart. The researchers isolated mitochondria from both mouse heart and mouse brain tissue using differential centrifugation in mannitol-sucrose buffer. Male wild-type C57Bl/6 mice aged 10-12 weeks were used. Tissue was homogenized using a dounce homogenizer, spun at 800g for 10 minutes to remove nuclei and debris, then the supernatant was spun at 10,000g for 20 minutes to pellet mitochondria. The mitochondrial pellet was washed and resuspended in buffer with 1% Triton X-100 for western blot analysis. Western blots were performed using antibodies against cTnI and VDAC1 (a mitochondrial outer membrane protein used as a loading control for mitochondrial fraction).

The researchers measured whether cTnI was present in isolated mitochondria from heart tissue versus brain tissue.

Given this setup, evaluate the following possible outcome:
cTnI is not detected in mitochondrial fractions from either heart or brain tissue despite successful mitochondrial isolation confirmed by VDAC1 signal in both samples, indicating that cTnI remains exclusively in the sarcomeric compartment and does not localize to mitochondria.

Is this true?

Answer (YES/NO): NO